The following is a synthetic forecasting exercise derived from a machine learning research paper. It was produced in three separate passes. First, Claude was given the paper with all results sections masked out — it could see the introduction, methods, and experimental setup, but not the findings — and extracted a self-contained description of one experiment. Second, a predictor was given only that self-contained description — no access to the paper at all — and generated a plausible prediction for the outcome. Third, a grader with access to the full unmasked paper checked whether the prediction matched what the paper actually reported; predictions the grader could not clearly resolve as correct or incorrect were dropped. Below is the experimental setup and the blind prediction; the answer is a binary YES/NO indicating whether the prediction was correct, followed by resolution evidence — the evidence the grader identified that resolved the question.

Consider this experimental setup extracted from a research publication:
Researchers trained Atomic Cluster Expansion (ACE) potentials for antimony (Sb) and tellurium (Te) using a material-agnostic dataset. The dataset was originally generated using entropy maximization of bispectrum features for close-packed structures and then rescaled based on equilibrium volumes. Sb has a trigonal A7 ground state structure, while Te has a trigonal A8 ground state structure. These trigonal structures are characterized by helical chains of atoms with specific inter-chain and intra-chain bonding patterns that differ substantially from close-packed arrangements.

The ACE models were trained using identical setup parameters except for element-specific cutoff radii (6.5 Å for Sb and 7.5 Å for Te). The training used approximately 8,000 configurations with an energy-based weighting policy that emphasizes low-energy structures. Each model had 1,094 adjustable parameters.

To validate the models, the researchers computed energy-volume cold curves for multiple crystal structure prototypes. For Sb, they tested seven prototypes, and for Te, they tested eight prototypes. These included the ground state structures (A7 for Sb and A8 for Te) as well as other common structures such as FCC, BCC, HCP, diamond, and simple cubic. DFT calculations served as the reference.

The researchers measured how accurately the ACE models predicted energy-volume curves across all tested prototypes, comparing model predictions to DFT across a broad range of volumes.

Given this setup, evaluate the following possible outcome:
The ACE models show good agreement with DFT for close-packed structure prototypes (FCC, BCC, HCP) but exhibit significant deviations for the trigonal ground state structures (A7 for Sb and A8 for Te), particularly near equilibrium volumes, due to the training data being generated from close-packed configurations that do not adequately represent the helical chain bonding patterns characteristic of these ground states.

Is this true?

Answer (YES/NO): YES